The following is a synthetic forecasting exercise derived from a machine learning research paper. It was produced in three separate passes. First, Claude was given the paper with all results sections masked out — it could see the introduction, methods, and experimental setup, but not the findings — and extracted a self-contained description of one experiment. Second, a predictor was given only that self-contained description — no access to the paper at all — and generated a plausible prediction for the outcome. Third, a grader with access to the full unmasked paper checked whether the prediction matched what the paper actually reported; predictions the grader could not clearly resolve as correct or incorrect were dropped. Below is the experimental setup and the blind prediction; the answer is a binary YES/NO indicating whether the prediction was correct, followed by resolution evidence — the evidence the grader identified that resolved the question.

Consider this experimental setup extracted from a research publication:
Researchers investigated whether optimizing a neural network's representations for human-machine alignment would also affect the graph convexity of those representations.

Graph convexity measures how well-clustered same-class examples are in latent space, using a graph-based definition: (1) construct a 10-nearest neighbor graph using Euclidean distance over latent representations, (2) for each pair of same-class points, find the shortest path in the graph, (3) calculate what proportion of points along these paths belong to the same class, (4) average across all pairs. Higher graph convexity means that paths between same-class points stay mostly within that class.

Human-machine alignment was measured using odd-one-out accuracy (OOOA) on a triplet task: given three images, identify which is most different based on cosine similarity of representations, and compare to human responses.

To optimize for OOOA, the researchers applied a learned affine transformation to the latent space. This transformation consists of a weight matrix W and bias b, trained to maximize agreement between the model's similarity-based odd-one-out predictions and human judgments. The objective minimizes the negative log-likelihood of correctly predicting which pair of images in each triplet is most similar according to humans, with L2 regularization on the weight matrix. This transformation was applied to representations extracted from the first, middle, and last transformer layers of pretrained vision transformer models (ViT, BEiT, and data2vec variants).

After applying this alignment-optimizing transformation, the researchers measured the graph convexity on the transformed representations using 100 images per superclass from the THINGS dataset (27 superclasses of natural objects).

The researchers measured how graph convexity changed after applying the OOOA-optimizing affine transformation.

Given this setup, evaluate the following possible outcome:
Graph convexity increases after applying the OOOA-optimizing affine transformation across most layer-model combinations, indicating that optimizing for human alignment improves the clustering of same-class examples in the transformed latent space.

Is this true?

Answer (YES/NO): YES